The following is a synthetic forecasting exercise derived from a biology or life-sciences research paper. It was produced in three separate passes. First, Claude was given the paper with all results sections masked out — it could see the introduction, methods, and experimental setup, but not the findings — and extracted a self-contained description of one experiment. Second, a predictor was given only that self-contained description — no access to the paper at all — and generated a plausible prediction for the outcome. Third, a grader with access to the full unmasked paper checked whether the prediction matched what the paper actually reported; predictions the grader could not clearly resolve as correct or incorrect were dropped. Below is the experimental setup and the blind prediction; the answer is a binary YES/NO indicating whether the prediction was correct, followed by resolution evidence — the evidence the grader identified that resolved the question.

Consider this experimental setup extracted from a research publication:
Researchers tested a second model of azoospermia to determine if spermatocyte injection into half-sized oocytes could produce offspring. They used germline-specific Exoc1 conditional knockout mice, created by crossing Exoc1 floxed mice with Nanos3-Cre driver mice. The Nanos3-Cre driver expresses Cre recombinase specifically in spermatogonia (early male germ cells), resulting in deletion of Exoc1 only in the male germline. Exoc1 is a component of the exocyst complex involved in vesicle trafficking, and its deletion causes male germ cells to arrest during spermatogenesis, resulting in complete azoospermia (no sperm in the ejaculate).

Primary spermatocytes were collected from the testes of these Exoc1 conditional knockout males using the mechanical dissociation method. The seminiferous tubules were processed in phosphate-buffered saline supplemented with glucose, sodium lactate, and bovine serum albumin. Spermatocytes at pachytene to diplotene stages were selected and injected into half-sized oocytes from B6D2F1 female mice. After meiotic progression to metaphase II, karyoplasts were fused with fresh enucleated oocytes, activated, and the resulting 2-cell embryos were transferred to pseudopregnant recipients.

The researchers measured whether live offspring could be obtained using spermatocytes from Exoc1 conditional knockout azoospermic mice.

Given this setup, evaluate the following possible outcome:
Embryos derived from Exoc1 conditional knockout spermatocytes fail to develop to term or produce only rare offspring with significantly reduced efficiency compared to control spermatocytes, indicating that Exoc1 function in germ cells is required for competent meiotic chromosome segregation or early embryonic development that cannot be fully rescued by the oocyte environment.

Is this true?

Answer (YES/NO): NO